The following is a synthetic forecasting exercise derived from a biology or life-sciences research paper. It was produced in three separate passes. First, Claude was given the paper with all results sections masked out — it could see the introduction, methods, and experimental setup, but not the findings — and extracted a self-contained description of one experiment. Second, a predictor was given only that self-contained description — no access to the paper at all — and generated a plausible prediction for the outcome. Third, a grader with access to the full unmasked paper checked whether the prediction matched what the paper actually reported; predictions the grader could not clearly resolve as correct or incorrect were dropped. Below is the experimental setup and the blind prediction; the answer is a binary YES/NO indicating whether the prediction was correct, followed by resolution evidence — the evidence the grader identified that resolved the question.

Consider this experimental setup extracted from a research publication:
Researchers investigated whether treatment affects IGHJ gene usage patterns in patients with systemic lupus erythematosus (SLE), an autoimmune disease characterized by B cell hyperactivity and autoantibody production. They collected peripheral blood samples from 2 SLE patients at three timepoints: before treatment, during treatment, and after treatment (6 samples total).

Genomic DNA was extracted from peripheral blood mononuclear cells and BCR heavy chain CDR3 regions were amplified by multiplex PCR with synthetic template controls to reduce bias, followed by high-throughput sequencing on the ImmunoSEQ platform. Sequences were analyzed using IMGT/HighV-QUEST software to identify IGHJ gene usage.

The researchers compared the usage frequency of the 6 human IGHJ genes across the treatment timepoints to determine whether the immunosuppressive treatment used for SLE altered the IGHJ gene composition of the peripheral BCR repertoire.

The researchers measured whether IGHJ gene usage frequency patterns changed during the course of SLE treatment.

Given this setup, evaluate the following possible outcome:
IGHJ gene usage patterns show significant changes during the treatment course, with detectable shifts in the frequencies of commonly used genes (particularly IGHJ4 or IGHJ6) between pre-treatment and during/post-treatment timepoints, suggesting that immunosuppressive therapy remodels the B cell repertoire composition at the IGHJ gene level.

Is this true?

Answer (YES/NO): NO